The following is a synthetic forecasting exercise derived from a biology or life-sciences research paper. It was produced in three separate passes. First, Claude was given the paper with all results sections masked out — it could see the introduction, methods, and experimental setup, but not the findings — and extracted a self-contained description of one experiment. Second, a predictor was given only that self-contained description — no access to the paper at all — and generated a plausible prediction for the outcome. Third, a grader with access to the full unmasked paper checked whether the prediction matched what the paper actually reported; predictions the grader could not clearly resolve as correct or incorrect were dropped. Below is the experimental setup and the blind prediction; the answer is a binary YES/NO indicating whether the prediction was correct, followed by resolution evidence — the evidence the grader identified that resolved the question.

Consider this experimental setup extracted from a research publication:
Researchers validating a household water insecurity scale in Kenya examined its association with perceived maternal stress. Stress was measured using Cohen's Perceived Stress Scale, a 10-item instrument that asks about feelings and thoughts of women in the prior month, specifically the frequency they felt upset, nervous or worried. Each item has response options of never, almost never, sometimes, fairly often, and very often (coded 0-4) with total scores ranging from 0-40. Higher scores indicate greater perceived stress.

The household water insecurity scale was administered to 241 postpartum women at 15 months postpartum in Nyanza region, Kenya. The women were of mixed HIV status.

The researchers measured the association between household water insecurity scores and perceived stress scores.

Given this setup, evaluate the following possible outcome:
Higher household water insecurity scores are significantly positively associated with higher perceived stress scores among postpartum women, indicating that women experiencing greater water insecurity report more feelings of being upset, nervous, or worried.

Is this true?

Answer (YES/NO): YES